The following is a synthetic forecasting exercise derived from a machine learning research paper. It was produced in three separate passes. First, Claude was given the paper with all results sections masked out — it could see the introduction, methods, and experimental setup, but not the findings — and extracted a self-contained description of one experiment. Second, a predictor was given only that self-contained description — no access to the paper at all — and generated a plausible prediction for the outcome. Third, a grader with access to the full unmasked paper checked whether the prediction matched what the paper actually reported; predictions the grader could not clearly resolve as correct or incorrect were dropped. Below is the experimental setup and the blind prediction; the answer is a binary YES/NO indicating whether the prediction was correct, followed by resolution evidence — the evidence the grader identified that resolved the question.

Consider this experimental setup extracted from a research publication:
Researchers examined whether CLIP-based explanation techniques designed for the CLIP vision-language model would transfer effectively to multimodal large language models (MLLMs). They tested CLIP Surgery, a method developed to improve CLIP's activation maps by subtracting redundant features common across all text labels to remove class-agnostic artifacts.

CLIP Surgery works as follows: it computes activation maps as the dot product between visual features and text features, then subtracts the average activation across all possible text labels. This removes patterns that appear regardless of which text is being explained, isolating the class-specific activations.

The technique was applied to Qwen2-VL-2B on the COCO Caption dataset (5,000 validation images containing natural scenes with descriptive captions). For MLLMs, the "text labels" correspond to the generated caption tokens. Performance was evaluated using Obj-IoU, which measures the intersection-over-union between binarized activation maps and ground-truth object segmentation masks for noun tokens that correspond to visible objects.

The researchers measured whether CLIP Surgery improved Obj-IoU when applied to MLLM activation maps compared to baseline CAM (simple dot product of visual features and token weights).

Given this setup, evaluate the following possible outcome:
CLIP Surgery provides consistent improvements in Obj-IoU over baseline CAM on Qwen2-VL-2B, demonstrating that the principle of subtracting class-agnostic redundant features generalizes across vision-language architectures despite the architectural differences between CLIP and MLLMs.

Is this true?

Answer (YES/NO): NO